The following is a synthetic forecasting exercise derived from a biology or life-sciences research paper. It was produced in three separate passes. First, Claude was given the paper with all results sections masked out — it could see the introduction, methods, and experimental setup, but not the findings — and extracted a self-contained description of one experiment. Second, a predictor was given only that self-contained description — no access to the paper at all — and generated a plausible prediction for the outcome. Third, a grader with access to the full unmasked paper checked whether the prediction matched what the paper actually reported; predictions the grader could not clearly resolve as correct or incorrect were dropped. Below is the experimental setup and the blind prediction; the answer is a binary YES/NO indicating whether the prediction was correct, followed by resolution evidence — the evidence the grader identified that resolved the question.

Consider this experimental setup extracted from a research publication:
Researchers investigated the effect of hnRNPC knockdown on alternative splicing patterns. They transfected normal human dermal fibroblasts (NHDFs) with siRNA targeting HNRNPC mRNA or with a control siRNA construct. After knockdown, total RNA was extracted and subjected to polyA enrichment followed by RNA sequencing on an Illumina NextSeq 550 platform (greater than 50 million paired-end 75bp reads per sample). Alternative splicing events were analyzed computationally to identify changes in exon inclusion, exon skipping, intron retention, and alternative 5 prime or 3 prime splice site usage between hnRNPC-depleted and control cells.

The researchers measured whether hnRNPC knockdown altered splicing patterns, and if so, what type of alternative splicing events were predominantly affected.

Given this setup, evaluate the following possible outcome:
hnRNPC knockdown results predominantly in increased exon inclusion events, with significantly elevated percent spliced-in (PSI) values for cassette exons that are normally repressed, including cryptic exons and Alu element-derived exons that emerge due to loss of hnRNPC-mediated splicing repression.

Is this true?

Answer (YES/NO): NO